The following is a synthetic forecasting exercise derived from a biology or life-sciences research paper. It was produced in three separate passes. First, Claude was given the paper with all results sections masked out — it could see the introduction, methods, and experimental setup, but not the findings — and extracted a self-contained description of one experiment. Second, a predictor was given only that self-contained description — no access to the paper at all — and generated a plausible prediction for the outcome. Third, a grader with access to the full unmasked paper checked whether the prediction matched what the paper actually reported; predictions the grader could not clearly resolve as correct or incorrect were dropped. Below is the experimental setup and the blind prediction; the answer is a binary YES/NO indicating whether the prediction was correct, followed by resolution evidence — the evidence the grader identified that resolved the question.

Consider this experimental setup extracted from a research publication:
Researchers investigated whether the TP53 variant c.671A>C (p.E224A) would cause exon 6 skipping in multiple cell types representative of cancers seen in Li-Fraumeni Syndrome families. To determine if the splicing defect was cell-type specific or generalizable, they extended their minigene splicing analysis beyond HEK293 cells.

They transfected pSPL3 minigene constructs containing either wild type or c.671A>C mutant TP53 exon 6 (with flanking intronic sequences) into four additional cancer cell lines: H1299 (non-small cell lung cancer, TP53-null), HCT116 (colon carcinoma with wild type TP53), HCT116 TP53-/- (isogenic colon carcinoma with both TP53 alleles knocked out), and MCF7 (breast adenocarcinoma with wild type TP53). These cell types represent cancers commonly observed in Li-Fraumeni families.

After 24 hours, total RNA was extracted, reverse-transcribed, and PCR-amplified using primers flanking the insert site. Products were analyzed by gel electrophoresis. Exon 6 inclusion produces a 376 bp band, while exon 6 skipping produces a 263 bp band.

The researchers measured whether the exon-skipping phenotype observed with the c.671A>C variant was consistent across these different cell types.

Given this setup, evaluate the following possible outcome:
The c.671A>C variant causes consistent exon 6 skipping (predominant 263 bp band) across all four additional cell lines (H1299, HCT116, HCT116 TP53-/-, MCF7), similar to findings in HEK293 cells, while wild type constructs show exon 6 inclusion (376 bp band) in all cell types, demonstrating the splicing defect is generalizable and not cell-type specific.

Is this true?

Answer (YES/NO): NO